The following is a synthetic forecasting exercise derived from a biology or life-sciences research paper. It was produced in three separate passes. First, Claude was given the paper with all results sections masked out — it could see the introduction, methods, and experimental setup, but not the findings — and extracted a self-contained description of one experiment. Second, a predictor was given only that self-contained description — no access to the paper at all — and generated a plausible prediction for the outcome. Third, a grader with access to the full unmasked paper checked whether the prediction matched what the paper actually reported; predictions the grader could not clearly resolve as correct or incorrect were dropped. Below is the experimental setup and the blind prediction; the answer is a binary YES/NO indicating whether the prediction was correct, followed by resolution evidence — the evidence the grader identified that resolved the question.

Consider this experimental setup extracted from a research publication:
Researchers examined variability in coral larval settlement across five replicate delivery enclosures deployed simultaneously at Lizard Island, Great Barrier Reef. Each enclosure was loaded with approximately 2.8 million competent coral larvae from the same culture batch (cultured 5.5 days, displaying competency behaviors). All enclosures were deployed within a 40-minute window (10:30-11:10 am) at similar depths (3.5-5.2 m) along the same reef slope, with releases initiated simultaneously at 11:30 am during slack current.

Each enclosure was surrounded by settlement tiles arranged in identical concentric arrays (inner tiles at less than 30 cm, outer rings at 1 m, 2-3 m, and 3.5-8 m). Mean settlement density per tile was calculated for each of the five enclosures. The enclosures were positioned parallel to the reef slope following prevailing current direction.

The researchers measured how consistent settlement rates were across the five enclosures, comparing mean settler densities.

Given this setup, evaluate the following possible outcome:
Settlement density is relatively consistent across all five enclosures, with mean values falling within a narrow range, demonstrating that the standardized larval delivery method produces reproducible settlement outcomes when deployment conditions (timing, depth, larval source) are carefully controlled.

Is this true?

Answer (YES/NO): NO